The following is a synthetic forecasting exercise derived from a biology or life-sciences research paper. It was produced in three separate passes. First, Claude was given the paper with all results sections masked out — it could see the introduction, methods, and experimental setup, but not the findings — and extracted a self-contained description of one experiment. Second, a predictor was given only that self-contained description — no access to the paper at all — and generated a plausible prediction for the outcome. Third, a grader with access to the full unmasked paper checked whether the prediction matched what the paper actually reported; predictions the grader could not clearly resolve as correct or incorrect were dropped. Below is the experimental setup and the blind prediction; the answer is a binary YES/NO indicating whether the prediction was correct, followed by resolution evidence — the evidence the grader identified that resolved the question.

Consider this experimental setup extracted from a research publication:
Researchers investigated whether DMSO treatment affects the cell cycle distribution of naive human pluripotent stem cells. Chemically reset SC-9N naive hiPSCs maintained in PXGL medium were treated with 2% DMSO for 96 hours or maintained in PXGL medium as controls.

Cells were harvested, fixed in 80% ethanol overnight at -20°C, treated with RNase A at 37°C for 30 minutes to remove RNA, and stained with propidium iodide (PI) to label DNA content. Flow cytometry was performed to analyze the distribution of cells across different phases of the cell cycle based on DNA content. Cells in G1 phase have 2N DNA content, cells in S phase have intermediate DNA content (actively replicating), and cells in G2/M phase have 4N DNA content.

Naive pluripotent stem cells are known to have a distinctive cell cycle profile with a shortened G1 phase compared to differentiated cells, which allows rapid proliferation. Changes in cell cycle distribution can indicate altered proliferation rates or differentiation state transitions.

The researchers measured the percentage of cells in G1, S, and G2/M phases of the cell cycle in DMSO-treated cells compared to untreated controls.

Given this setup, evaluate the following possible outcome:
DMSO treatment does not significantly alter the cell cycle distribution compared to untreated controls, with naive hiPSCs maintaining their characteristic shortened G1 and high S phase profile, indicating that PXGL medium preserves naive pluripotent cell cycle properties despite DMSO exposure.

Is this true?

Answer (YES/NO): NO